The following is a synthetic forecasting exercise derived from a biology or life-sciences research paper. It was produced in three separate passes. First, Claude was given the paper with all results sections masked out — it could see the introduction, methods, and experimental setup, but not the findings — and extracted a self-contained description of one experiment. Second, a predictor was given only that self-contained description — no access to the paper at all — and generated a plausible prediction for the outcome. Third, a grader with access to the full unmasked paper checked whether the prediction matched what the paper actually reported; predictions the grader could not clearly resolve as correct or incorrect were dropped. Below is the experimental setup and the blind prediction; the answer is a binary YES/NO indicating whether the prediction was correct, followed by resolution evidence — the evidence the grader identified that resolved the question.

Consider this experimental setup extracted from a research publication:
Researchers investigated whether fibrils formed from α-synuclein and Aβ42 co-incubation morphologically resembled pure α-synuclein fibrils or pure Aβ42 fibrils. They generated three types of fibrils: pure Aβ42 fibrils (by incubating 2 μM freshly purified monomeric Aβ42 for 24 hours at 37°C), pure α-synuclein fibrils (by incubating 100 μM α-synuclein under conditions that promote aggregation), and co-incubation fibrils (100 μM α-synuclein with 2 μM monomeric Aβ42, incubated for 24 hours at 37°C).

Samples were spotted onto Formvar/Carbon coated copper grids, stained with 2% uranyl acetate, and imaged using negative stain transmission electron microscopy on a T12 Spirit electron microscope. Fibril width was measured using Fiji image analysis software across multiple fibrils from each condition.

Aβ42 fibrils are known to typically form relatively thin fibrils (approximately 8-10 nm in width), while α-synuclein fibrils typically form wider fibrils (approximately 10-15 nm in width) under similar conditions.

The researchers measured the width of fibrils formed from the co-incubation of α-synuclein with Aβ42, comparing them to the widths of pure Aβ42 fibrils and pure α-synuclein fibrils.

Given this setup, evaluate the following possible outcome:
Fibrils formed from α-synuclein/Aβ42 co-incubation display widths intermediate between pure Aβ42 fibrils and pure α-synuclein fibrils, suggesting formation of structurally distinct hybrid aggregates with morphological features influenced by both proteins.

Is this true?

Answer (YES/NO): NO